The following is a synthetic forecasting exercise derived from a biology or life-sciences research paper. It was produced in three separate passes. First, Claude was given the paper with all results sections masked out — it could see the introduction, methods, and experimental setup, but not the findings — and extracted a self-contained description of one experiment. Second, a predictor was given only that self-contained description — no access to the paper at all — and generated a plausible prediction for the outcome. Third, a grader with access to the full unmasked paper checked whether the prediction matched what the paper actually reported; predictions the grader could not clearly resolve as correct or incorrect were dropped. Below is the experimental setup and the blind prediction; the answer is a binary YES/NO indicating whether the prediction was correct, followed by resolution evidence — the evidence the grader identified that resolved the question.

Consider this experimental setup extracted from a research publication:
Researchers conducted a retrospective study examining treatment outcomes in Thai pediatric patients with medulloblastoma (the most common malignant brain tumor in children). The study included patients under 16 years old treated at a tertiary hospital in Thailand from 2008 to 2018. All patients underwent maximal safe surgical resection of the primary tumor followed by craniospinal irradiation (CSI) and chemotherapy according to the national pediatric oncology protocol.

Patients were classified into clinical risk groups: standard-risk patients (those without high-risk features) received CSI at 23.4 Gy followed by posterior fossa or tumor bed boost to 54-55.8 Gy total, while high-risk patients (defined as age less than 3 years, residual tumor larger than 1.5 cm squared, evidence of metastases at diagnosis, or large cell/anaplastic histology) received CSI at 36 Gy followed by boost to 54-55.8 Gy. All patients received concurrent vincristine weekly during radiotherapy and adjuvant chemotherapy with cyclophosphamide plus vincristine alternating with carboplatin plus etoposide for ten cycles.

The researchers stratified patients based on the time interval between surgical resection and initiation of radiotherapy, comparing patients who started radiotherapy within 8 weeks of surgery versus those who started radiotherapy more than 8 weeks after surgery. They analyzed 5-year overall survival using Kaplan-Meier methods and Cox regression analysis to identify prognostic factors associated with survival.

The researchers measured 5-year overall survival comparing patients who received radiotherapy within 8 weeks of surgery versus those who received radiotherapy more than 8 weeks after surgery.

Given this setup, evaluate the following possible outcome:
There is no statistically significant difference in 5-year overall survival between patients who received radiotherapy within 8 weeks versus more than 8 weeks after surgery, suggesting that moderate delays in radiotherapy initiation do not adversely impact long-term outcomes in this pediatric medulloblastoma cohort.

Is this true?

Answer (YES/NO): NO